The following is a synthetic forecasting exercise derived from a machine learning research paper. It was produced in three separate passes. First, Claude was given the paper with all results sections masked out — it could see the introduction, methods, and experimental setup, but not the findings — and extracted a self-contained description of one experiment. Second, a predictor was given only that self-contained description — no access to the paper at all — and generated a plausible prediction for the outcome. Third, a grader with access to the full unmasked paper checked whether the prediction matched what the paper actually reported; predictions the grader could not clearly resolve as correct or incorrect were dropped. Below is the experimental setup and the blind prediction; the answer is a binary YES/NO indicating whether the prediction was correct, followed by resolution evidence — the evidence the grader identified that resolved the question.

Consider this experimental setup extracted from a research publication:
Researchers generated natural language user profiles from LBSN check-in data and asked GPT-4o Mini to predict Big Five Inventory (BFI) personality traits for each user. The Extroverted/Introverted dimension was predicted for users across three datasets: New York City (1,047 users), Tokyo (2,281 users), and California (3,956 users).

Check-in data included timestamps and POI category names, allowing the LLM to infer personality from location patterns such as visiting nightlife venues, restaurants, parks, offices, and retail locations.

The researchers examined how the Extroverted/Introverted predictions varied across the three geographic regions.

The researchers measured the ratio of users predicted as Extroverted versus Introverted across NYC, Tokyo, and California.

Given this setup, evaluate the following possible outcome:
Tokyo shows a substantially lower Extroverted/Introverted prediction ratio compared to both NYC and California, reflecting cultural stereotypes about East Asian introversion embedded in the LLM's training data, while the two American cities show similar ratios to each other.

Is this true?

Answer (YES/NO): NO